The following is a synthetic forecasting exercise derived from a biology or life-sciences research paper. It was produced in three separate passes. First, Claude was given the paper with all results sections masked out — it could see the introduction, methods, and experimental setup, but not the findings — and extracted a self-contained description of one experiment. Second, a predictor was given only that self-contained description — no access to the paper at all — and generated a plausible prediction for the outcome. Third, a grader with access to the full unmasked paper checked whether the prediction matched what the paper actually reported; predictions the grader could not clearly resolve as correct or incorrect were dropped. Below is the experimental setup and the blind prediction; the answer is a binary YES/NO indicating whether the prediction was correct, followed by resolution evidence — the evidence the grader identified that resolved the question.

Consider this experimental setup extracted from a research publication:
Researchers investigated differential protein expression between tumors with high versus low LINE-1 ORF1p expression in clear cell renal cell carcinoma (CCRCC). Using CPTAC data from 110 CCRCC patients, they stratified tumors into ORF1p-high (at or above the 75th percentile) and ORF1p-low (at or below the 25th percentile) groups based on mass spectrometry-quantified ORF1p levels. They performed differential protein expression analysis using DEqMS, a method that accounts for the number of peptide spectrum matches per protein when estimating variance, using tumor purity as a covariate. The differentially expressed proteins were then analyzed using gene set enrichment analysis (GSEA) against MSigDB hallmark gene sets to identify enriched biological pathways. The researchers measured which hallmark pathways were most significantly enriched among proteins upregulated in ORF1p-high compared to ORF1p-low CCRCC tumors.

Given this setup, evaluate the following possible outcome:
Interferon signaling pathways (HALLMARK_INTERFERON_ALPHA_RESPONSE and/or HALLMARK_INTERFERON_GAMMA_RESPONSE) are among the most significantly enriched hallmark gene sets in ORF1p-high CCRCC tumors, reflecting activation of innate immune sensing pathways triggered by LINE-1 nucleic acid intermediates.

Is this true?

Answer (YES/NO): YES